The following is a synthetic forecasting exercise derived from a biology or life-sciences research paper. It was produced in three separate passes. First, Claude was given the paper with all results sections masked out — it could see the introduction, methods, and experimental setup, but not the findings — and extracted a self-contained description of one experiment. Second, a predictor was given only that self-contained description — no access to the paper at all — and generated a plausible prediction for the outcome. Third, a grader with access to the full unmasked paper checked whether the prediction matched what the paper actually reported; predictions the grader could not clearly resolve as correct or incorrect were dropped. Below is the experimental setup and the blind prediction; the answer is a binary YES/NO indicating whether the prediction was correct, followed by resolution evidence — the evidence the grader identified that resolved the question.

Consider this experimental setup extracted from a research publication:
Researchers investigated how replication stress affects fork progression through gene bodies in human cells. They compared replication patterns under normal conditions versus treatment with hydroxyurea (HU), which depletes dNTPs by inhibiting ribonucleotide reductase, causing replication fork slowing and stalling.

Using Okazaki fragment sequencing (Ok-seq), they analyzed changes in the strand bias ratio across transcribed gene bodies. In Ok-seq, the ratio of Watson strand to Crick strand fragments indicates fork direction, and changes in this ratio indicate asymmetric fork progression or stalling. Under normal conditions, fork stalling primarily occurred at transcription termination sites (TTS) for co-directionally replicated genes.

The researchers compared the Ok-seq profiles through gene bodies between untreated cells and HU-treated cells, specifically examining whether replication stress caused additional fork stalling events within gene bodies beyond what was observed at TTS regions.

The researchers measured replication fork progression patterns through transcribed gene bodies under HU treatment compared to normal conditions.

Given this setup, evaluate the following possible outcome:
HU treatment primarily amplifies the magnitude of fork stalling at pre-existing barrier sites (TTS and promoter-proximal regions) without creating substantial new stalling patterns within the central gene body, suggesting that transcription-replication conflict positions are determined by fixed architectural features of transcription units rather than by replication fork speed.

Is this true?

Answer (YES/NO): NO